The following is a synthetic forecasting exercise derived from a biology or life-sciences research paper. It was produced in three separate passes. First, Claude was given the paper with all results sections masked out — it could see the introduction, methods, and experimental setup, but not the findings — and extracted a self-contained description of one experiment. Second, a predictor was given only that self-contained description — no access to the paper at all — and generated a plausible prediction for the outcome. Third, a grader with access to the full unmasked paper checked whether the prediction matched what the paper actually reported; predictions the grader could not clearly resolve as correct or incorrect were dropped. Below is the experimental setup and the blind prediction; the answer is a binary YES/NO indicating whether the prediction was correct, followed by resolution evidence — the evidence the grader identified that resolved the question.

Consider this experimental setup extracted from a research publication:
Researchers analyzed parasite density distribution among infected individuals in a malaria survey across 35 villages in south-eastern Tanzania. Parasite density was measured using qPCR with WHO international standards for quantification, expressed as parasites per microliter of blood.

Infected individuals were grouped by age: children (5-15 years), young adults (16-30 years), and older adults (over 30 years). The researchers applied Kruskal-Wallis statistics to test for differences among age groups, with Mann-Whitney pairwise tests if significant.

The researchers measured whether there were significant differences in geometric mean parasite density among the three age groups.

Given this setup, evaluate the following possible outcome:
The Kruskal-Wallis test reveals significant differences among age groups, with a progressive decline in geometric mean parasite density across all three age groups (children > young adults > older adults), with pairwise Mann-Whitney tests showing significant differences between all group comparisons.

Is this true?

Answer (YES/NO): NO